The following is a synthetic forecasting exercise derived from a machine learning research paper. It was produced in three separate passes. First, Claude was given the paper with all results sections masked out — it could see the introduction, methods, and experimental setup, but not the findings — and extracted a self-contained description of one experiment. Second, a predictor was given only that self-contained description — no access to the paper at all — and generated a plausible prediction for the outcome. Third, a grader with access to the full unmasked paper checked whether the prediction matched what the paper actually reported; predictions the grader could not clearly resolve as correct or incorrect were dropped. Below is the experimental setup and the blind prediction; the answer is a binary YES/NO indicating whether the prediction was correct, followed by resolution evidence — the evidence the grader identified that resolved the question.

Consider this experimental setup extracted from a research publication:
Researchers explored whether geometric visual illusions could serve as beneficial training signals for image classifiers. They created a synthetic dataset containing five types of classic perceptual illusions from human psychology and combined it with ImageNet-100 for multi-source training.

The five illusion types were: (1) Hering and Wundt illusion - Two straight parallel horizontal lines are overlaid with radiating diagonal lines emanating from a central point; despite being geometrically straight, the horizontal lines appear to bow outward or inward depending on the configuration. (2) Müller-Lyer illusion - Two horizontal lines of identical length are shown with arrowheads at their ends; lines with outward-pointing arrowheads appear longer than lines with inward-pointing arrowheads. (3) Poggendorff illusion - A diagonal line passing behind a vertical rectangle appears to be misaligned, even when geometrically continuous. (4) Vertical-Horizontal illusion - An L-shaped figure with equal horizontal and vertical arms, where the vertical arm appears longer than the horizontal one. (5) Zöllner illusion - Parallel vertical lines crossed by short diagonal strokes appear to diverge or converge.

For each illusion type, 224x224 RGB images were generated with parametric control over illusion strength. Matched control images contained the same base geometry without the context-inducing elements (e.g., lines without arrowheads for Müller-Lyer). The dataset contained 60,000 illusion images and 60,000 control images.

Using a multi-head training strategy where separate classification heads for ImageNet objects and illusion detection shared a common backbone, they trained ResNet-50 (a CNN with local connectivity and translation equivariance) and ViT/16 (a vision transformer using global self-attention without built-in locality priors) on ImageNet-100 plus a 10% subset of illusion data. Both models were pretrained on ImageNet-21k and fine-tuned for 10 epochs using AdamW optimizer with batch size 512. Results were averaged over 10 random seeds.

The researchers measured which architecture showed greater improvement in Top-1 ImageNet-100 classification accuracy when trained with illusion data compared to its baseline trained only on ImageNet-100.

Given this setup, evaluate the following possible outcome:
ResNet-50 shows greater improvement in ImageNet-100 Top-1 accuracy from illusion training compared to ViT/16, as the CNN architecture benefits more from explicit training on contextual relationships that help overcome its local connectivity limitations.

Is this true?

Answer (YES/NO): NO